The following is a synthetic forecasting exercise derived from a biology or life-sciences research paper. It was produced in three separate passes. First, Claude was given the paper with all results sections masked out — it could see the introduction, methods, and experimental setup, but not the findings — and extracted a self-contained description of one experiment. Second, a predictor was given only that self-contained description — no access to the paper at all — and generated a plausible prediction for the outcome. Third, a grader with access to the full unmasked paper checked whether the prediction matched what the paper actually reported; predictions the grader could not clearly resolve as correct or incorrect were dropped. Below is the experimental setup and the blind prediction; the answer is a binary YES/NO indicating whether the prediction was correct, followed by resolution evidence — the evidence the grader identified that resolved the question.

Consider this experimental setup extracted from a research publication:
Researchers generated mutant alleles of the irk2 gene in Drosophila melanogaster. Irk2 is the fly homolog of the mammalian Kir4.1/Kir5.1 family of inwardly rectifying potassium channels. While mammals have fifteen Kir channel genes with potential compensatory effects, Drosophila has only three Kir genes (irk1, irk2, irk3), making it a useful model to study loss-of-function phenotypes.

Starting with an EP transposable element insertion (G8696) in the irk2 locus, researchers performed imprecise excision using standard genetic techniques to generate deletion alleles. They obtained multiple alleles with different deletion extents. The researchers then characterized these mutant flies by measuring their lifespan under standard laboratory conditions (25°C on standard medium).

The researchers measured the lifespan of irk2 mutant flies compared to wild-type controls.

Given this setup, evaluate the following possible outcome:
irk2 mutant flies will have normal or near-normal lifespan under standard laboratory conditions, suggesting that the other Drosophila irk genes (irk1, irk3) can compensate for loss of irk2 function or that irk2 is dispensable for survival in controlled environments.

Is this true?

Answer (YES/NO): NO